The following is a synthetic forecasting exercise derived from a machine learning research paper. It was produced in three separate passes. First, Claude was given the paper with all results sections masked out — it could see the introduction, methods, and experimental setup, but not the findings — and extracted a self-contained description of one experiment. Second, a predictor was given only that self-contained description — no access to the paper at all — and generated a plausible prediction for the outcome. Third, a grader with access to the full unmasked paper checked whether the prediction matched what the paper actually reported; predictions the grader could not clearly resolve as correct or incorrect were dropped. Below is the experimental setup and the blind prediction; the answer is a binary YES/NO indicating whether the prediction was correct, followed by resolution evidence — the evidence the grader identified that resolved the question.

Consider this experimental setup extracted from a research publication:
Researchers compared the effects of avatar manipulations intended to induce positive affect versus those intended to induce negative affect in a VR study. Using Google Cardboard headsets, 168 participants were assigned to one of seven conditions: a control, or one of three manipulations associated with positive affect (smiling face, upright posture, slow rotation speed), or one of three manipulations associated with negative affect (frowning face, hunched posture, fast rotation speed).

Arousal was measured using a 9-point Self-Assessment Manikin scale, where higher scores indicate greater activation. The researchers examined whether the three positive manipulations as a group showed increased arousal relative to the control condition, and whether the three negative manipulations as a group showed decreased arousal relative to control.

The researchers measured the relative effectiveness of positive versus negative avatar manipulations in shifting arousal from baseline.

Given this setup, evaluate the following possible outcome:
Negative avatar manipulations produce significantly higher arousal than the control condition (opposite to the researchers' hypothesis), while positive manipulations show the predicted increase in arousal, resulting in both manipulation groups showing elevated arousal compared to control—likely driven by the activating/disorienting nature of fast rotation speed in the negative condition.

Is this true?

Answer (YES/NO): NO